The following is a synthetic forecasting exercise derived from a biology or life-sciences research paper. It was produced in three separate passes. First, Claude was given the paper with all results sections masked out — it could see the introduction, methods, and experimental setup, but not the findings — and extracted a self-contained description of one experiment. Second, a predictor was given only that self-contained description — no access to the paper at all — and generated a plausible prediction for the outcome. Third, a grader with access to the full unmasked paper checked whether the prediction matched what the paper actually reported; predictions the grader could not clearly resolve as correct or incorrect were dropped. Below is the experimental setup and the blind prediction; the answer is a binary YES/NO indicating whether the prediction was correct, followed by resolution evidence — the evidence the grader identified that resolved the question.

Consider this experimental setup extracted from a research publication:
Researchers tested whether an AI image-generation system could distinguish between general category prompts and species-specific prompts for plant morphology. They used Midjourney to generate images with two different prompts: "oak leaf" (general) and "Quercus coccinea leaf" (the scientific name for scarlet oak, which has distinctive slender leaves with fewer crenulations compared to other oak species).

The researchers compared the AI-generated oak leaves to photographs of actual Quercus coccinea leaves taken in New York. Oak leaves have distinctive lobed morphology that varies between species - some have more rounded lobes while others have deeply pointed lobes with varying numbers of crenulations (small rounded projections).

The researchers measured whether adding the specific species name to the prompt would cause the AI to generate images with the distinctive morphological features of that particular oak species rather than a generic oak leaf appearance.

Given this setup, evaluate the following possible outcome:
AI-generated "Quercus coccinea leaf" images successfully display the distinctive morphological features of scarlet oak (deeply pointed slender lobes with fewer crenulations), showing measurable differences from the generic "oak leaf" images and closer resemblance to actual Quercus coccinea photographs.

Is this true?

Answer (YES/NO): NO